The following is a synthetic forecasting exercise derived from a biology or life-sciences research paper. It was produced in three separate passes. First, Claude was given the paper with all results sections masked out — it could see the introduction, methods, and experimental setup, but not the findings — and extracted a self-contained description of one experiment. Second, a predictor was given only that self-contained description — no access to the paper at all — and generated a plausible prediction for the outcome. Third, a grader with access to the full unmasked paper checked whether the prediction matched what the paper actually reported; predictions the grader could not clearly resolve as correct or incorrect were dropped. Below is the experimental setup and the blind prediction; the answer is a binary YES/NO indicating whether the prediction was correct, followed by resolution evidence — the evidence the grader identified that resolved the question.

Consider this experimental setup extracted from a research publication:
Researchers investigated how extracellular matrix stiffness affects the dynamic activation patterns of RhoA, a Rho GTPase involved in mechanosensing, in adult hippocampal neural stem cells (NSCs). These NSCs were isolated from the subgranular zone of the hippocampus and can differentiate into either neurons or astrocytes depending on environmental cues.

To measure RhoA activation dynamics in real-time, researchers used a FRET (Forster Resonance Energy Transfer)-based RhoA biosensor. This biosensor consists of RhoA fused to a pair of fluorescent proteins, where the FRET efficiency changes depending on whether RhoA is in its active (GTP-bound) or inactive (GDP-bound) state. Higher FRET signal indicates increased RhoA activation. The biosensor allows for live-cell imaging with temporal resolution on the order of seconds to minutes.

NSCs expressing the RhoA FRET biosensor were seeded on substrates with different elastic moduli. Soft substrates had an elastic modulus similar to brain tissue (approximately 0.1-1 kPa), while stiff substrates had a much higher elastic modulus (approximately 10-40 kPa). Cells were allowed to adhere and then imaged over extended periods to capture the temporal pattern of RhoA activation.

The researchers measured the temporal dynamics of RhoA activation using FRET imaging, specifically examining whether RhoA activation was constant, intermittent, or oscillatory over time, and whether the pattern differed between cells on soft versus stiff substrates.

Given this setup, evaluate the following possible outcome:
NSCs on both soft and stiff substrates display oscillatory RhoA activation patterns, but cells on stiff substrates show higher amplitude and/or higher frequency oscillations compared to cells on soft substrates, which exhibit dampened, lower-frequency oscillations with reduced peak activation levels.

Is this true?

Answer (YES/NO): YES